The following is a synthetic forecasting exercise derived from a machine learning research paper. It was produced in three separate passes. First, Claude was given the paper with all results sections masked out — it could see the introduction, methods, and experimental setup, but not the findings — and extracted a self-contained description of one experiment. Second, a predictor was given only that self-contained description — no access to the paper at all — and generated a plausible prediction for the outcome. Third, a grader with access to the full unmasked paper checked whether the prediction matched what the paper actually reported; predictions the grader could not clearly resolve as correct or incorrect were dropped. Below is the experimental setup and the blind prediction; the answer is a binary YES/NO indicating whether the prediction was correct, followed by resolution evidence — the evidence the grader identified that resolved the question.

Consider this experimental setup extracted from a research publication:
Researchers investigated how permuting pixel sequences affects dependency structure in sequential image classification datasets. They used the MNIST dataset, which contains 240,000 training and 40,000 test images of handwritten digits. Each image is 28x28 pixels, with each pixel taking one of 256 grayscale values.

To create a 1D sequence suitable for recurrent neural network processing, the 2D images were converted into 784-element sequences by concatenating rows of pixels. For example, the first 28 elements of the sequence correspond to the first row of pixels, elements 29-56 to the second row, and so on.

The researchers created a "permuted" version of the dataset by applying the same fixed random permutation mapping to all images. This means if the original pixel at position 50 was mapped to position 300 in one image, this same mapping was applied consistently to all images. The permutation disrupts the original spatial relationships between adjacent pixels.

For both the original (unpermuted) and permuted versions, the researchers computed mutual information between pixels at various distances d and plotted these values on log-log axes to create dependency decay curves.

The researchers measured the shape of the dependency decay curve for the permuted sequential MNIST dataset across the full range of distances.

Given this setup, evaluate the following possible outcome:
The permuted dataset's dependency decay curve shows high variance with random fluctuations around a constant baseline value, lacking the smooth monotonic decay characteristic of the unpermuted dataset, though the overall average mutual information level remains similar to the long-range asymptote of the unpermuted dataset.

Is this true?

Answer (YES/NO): NO